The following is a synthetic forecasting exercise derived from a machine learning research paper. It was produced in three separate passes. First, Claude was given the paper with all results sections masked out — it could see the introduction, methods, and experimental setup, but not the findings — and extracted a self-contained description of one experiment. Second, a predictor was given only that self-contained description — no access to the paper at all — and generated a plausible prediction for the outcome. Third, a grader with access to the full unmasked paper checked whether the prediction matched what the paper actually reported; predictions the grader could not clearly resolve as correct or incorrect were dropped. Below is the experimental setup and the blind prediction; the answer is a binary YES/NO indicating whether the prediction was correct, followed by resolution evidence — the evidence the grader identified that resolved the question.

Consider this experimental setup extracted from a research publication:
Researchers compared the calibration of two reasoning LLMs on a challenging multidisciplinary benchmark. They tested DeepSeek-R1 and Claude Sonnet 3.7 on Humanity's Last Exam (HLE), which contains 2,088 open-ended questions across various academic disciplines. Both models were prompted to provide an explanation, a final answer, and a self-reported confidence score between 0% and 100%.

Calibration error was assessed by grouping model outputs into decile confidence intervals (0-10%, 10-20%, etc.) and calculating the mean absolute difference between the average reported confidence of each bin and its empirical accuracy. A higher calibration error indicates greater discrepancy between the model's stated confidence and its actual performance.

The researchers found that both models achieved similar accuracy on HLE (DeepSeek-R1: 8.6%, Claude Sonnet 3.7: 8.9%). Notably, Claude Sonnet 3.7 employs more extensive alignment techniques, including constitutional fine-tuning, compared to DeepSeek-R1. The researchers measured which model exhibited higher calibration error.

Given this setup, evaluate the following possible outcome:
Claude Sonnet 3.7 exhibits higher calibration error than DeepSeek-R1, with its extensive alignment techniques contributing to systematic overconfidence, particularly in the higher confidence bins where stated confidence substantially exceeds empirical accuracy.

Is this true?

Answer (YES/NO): YES